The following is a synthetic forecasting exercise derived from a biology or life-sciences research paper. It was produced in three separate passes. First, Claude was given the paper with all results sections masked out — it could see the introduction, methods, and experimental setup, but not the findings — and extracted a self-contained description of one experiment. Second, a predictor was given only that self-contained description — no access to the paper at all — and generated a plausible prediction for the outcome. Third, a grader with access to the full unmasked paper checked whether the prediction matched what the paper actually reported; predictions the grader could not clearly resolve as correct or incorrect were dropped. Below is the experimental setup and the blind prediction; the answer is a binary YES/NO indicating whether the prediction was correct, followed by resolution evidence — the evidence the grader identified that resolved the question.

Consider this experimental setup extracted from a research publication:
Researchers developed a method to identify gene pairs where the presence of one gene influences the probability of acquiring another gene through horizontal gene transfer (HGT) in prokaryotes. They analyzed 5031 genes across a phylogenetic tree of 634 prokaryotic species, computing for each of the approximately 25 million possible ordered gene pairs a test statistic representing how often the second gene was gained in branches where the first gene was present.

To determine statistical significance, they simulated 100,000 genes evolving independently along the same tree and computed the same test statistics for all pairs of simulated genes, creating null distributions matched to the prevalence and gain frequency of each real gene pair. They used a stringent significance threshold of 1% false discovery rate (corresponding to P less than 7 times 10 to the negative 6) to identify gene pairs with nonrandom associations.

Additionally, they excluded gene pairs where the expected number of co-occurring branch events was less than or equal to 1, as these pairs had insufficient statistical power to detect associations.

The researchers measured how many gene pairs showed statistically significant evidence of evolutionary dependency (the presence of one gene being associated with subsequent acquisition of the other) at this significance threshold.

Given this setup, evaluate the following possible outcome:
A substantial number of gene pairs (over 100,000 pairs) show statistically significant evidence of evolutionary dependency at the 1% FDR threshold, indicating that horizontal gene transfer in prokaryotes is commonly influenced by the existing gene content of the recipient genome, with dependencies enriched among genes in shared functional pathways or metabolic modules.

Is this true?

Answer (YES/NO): NO